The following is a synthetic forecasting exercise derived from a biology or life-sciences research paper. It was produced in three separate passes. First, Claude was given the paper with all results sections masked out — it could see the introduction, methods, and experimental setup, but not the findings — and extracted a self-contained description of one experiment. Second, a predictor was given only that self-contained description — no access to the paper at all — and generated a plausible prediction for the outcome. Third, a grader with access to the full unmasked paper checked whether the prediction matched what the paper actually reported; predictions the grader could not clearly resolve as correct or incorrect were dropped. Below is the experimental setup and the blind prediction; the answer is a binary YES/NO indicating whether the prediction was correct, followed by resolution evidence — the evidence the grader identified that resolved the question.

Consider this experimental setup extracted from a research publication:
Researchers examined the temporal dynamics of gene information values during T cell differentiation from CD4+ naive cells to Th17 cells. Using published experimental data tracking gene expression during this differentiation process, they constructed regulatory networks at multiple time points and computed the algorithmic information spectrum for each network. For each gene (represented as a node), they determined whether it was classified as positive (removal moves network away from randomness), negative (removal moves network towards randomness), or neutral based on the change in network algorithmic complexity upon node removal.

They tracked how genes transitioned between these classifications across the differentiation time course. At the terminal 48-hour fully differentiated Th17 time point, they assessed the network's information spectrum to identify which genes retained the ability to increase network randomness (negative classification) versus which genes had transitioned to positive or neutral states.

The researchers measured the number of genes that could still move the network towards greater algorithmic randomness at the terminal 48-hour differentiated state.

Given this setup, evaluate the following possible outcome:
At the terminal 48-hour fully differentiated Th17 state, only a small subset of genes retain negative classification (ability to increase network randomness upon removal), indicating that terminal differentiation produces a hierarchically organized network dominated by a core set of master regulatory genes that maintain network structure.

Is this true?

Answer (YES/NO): YES